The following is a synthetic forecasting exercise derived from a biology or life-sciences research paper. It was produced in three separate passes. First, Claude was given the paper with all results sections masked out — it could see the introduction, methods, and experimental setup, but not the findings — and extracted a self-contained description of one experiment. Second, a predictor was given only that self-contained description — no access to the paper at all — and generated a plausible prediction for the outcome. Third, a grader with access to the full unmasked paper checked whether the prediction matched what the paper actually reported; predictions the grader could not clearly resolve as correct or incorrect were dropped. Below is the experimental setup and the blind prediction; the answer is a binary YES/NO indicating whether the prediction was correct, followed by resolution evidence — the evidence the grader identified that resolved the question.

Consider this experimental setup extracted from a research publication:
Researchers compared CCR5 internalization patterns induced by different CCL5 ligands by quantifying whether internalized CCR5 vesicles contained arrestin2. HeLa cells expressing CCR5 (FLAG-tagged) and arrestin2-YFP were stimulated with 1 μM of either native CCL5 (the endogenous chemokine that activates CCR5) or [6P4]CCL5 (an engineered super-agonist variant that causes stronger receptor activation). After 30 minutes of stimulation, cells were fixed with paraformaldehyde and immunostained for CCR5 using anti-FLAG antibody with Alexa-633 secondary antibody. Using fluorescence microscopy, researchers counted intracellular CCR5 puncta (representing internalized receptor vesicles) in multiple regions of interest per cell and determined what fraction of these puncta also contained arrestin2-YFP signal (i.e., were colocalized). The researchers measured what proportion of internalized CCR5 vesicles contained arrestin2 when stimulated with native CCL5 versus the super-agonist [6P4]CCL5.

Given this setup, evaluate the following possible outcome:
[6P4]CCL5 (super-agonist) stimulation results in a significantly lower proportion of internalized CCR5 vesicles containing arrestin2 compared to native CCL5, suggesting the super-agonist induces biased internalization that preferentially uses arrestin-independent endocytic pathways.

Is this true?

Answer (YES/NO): NO